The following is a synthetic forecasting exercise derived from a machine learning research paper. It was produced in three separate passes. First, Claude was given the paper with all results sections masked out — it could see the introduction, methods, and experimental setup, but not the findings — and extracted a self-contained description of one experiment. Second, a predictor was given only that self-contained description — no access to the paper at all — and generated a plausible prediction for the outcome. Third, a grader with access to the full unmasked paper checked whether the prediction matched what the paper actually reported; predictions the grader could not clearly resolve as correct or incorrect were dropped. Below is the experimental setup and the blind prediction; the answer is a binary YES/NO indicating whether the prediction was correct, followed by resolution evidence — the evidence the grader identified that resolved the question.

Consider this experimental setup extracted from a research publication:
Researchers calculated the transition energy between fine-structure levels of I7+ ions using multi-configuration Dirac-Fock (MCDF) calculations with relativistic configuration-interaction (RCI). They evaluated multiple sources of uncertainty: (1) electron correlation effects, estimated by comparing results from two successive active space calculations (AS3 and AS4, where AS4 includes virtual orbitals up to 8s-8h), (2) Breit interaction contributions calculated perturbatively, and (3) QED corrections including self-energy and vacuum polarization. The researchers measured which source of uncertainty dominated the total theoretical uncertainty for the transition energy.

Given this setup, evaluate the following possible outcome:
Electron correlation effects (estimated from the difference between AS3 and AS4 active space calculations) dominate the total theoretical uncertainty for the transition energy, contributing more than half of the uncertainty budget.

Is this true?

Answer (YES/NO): YES